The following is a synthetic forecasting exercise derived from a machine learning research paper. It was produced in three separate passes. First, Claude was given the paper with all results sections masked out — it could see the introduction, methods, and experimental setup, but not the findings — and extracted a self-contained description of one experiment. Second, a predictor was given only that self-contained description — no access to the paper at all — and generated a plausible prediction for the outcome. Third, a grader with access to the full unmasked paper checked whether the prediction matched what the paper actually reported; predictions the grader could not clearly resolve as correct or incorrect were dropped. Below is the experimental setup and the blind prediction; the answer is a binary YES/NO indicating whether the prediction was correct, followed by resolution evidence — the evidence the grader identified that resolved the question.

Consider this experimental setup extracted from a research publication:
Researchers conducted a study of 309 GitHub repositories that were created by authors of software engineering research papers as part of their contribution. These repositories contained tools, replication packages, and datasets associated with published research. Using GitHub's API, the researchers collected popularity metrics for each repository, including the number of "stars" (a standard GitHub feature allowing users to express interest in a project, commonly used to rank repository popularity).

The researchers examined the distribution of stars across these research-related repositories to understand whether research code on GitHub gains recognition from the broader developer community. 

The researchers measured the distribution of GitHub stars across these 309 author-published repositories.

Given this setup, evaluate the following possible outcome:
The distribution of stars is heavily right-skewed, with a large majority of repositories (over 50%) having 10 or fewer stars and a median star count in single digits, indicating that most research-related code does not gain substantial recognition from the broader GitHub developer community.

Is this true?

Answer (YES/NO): YES